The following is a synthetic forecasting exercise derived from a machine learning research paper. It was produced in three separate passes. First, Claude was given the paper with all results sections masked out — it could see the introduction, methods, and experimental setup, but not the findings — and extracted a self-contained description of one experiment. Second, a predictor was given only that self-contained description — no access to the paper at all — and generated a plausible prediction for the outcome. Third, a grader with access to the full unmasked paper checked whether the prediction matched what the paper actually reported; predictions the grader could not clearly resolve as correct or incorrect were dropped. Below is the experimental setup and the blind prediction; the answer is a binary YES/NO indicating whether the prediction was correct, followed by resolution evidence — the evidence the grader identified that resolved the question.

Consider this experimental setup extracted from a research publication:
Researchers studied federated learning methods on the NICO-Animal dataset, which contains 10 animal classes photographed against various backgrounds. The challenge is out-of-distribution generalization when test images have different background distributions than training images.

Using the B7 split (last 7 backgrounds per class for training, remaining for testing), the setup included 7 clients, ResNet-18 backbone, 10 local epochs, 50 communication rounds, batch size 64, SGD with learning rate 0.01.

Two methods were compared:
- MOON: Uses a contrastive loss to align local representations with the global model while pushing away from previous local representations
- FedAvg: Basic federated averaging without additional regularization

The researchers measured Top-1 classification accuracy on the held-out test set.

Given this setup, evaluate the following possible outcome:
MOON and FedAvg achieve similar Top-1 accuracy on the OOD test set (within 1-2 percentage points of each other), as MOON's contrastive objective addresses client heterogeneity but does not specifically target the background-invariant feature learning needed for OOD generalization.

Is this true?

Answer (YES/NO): YES